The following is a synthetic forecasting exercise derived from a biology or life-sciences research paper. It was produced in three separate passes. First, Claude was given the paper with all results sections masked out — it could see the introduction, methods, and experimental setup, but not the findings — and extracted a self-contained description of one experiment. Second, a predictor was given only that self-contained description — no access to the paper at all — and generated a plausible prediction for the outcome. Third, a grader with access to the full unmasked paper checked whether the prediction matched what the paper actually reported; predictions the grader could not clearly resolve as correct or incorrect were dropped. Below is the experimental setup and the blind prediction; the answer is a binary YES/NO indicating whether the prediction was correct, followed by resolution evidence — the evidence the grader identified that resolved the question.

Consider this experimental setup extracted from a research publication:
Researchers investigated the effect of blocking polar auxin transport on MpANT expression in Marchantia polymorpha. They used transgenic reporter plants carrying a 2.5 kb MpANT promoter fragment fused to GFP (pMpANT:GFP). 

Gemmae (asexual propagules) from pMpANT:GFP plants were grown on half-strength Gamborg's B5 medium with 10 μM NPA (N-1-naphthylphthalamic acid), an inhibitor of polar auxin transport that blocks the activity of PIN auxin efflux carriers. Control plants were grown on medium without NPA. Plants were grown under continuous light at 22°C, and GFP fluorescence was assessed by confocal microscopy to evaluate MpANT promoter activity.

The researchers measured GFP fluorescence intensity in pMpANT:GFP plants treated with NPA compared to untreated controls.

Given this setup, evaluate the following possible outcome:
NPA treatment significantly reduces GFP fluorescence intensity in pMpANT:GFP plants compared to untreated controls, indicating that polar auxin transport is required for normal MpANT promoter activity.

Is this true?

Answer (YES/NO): NO